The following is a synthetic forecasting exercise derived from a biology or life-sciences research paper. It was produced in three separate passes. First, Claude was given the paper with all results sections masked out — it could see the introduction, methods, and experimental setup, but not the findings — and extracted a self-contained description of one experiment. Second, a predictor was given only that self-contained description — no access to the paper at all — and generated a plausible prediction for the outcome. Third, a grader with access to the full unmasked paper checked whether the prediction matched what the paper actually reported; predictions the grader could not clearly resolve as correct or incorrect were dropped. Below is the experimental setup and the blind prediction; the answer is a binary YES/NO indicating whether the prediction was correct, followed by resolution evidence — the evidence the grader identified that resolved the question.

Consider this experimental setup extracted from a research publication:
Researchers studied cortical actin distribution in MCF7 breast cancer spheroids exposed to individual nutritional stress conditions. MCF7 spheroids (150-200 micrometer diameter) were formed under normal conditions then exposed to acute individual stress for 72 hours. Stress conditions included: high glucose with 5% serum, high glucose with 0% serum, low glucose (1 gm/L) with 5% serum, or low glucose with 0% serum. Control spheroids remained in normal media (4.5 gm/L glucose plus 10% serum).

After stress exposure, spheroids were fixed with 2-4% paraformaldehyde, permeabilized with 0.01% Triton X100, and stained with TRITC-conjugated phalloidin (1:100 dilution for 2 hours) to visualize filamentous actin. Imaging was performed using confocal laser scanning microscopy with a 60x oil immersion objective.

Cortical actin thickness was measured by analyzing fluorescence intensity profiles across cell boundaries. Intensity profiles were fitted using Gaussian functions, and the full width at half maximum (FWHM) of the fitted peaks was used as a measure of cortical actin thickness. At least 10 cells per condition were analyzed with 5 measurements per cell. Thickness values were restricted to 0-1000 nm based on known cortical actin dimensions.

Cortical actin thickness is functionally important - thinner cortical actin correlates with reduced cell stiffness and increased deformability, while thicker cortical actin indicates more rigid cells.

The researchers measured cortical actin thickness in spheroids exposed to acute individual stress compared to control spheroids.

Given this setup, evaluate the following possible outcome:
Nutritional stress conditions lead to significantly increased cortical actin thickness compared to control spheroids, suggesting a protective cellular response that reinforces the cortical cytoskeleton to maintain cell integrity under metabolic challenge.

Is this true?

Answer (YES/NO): NO